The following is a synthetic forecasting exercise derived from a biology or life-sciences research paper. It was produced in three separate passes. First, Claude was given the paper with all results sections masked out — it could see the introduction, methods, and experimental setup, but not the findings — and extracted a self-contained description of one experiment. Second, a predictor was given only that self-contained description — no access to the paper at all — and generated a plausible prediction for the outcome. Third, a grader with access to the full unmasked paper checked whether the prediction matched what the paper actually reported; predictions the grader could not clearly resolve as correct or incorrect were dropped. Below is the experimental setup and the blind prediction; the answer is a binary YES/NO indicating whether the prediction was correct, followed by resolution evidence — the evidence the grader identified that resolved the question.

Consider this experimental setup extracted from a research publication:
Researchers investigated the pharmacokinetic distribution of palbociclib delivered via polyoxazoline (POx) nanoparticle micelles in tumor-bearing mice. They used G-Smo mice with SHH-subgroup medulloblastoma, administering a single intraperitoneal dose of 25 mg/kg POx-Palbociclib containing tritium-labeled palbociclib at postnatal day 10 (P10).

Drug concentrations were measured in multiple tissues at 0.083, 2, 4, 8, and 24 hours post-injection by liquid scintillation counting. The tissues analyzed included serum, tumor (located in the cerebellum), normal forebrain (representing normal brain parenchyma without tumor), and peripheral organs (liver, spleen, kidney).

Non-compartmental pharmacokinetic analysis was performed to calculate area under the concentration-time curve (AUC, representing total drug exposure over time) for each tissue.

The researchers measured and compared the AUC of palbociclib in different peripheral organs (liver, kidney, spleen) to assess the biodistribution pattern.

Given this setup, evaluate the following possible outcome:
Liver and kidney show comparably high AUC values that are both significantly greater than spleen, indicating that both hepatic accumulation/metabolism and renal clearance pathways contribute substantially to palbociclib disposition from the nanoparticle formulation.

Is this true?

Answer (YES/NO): NO